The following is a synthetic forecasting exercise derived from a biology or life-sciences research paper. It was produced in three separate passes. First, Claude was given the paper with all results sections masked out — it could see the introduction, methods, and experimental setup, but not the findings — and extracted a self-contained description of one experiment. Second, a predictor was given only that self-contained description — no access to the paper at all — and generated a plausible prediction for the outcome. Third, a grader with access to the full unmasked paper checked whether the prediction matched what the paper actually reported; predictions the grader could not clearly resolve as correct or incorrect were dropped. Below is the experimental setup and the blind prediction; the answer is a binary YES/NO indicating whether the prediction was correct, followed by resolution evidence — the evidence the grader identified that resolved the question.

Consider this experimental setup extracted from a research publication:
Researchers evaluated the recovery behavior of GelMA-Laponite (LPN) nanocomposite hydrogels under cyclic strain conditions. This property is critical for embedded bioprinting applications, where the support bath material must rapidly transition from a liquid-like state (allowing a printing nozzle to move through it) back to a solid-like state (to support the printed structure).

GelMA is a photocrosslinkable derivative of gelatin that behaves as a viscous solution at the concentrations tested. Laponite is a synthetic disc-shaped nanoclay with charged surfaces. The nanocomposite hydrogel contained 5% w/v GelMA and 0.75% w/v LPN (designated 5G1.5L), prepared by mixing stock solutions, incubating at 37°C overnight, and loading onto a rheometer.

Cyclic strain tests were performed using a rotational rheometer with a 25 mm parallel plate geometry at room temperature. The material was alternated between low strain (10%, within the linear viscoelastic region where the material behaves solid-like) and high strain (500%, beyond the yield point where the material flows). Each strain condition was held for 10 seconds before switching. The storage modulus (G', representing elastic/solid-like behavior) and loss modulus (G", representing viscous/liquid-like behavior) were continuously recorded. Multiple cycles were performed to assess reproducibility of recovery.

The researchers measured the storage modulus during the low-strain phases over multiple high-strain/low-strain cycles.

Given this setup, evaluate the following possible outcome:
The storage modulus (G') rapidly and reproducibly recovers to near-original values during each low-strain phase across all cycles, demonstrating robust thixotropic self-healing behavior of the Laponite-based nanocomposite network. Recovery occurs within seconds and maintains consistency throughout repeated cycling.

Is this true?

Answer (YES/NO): YES